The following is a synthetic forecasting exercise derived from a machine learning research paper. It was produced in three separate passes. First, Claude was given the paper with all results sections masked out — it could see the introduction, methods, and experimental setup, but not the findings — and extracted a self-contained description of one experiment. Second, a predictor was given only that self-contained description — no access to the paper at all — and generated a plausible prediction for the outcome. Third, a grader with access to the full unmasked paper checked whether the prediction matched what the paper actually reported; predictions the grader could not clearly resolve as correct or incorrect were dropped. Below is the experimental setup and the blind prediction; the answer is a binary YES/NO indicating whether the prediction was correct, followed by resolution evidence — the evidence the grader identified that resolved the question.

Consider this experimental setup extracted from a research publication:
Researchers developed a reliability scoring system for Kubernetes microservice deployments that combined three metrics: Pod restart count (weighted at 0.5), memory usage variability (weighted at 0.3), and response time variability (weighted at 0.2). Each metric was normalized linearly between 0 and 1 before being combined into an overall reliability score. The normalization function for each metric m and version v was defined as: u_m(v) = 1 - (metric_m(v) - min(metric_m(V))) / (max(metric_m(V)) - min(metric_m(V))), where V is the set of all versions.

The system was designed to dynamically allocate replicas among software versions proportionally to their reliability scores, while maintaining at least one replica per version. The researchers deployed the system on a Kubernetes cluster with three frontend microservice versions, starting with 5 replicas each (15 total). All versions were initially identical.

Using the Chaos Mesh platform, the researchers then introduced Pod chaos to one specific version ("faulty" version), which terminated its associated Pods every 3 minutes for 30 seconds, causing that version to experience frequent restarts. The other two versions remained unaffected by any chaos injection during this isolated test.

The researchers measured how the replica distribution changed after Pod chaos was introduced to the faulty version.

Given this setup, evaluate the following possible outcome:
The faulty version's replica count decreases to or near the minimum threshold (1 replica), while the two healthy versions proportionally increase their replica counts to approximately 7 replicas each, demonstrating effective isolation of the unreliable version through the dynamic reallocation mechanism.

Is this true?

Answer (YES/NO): NO